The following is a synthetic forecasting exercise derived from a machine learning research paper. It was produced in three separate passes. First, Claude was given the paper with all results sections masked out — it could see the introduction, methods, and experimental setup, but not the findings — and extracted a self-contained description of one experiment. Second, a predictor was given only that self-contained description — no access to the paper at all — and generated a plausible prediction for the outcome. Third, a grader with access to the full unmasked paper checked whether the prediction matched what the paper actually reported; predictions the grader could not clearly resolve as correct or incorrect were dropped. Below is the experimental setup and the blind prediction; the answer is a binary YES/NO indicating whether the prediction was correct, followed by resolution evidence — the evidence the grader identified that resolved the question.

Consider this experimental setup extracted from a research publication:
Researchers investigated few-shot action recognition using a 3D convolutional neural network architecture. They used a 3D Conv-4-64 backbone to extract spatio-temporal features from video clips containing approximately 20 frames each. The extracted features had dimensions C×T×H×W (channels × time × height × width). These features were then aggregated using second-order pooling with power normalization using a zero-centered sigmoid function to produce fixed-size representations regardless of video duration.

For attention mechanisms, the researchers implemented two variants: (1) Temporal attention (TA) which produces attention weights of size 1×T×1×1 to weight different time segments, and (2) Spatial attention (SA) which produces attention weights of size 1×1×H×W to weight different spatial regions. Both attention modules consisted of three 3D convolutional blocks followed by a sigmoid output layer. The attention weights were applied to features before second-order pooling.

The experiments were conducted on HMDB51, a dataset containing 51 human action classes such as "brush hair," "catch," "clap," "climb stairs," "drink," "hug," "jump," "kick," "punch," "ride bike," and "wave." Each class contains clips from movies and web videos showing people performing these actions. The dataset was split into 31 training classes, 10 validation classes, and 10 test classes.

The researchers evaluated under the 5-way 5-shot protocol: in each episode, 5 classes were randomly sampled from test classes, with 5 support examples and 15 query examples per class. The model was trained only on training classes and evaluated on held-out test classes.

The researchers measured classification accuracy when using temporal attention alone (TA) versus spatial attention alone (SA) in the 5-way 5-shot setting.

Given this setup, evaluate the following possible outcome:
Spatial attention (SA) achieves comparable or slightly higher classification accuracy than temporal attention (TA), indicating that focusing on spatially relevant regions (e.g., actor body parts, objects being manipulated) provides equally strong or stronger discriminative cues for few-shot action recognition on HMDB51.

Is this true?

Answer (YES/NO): NO